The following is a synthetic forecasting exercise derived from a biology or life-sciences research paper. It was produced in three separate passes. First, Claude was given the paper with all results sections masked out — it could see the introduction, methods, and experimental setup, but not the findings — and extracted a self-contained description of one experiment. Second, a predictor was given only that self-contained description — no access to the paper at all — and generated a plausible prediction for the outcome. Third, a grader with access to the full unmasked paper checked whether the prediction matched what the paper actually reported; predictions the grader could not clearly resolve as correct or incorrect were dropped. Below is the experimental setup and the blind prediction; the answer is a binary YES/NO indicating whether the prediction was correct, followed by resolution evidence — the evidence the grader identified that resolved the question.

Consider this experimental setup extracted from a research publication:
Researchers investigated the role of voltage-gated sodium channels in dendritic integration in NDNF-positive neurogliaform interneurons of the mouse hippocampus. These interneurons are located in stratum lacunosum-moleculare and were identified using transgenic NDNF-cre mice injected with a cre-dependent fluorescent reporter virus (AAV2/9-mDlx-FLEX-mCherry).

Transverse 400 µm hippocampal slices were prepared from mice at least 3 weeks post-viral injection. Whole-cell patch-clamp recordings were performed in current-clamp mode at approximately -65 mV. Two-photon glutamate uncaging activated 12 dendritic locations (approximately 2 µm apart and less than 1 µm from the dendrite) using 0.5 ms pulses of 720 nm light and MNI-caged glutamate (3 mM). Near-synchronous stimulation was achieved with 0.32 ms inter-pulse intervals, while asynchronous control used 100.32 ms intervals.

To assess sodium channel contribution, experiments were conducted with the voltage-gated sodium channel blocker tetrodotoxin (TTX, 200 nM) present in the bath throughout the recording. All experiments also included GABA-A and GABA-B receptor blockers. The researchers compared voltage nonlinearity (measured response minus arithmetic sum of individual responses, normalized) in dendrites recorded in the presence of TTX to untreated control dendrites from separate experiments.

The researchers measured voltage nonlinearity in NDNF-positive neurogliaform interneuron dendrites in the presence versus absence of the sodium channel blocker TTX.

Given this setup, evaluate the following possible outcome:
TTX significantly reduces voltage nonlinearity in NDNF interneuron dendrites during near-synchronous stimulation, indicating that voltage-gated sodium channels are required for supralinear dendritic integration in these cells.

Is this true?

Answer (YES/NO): NO